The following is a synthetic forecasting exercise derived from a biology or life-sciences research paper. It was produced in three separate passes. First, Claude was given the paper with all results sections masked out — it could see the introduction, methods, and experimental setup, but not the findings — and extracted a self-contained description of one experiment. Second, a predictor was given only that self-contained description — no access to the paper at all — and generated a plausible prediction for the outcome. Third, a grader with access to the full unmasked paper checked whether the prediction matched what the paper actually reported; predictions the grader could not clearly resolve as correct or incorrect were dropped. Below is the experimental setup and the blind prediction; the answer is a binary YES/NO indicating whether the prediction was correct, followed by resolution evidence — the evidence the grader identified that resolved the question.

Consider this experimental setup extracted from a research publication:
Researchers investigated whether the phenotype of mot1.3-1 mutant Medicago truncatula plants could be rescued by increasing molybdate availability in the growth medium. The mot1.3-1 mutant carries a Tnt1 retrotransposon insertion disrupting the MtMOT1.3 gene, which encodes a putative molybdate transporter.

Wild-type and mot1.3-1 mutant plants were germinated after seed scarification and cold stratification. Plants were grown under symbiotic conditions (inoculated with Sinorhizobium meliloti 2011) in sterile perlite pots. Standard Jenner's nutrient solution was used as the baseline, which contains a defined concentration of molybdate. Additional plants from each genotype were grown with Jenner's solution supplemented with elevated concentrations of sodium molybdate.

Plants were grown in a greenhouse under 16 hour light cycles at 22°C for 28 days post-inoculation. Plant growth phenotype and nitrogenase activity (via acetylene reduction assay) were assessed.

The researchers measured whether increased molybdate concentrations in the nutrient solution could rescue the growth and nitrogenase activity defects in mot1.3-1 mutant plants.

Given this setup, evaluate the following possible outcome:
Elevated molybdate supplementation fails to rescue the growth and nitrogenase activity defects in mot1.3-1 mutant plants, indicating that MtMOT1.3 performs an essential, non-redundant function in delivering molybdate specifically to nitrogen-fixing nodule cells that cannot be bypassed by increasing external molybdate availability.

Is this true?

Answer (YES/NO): NO